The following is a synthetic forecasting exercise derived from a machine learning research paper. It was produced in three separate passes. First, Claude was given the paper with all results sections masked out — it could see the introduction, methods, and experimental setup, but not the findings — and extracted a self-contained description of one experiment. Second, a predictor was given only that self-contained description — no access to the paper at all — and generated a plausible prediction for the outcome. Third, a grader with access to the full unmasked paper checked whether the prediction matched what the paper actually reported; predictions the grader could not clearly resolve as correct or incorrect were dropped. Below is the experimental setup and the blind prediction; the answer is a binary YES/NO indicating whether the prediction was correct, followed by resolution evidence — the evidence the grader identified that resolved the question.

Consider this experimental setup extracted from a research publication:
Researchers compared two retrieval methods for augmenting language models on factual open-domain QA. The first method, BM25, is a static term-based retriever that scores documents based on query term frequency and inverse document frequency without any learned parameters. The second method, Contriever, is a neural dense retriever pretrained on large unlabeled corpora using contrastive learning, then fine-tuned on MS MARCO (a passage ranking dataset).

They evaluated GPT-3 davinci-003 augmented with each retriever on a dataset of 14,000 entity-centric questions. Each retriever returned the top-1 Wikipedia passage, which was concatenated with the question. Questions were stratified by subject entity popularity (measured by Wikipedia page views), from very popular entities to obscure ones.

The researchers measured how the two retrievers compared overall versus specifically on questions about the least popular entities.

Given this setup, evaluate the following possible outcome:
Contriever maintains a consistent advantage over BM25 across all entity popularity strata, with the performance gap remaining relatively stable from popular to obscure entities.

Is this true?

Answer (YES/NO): NO